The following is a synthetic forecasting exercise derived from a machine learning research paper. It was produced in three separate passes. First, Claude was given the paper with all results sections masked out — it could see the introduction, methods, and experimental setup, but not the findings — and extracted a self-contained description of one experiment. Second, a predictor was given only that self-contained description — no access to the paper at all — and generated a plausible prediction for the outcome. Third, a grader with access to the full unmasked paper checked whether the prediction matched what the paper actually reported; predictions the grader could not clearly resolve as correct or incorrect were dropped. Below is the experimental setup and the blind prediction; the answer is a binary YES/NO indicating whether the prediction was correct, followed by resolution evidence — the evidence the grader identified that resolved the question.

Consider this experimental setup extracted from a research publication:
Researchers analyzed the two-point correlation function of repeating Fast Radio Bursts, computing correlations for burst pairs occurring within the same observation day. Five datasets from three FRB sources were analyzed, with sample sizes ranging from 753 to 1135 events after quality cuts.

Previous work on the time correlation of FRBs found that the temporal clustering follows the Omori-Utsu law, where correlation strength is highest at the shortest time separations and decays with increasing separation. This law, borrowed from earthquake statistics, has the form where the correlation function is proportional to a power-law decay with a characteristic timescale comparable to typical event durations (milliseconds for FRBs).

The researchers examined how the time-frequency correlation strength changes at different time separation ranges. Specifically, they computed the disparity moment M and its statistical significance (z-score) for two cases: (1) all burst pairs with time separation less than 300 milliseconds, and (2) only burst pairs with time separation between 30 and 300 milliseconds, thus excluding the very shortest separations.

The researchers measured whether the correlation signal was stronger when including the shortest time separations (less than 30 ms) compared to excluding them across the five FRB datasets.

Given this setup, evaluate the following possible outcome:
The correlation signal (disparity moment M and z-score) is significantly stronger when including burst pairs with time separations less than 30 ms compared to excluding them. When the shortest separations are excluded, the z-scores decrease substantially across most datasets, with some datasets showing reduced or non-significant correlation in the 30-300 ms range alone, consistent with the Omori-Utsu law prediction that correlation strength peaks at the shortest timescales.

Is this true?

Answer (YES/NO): NO